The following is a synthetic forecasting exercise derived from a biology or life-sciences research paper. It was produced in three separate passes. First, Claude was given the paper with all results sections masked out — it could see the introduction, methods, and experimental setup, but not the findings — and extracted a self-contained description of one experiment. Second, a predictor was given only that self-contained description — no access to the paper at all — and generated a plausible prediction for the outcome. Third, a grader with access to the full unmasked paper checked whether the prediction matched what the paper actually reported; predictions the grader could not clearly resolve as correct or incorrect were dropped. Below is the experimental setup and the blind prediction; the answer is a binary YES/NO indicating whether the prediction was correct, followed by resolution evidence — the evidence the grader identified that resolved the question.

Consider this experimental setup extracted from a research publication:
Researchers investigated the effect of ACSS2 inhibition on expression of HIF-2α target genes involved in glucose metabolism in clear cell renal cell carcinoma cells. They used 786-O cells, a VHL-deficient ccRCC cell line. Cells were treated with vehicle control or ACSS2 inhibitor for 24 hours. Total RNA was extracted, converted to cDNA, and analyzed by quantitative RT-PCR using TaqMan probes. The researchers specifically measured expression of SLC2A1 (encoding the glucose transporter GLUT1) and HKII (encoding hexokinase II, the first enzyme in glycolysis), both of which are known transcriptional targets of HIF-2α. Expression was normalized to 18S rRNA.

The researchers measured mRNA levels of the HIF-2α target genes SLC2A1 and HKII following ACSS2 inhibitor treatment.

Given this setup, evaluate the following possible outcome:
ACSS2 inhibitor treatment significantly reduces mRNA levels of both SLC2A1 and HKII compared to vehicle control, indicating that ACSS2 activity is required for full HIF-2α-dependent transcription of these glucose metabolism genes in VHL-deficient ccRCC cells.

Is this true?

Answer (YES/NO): YES